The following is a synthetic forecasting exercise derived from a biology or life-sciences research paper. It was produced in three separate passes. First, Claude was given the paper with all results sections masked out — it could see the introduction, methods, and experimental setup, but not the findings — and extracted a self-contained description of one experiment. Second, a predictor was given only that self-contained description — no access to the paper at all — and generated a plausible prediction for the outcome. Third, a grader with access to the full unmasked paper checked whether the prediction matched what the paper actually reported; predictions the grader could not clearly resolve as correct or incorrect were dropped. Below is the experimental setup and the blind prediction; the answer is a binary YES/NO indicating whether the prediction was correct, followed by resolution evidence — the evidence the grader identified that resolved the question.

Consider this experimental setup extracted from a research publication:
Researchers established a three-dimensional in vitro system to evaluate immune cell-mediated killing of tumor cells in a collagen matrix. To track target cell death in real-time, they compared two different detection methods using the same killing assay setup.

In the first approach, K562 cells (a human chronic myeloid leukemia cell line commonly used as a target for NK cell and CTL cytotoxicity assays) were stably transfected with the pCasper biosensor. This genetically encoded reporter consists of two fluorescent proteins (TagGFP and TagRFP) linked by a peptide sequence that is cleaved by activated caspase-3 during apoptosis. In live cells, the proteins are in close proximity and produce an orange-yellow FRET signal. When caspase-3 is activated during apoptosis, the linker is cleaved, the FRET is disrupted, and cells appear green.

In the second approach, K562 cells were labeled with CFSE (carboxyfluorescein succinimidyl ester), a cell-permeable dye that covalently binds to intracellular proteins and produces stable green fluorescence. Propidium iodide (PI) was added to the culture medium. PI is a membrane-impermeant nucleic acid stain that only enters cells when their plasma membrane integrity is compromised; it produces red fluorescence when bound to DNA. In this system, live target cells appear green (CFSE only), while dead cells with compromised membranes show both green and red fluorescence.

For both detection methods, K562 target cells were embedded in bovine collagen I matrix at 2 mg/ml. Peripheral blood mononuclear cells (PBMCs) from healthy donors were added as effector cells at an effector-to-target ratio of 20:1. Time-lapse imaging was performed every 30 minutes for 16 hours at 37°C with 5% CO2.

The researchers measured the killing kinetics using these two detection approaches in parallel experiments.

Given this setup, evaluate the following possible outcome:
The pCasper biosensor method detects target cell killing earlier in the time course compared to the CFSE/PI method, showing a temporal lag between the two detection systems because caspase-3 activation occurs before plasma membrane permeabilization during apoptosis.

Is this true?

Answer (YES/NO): YES